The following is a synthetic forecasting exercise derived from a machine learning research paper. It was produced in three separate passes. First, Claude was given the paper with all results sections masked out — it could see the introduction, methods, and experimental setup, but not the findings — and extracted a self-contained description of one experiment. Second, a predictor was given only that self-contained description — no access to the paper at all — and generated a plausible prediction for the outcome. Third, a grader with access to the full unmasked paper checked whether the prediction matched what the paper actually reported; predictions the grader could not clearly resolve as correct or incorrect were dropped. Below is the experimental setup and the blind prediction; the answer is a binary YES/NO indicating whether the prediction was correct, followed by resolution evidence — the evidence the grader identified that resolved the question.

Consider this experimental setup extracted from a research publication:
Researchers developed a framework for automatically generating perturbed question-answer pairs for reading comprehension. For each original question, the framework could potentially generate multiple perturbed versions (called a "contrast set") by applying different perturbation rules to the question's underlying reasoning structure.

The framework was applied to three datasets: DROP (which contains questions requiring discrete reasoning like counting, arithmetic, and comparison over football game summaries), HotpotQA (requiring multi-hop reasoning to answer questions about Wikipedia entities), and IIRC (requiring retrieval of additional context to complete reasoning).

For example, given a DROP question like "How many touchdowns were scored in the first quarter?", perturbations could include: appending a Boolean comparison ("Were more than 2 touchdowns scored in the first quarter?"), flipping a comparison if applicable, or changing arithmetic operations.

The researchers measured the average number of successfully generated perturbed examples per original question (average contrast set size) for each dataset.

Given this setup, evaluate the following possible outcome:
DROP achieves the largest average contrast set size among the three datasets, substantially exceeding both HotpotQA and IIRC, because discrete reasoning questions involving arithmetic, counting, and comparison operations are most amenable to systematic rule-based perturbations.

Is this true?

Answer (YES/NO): YES